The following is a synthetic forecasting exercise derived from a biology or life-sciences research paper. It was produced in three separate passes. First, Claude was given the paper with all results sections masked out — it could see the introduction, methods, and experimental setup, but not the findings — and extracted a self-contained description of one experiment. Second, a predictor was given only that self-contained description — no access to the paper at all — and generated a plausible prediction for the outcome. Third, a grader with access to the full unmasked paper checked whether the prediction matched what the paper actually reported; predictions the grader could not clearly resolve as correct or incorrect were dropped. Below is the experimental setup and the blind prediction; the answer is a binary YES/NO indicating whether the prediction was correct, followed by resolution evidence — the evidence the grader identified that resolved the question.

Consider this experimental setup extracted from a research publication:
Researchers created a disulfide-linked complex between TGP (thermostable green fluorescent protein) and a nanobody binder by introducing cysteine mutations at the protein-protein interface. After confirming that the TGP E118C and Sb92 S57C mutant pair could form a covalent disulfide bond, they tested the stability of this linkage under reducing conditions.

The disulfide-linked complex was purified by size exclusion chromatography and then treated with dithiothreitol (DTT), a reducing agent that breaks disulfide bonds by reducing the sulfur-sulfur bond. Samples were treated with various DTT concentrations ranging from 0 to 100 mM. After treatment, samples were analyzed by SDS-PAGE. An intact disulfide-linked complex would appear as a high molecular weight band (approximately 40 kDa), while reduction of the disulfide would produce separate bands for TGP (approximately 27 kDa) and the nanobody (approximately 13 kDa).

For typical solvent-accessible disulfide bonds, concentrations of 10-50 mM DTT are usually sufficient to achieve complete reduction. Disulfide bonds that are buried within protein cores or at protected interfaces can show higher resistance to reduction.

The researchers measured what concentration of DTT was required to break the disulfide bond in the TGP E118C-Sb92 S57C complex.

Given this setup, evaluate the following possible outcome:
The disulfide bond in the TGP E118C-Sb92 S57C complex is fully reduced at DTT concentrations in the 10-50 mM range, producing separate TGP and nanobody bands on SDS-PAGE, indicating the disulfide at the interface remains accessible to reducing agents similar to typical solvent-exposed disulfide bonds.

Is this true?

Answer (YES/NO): NO